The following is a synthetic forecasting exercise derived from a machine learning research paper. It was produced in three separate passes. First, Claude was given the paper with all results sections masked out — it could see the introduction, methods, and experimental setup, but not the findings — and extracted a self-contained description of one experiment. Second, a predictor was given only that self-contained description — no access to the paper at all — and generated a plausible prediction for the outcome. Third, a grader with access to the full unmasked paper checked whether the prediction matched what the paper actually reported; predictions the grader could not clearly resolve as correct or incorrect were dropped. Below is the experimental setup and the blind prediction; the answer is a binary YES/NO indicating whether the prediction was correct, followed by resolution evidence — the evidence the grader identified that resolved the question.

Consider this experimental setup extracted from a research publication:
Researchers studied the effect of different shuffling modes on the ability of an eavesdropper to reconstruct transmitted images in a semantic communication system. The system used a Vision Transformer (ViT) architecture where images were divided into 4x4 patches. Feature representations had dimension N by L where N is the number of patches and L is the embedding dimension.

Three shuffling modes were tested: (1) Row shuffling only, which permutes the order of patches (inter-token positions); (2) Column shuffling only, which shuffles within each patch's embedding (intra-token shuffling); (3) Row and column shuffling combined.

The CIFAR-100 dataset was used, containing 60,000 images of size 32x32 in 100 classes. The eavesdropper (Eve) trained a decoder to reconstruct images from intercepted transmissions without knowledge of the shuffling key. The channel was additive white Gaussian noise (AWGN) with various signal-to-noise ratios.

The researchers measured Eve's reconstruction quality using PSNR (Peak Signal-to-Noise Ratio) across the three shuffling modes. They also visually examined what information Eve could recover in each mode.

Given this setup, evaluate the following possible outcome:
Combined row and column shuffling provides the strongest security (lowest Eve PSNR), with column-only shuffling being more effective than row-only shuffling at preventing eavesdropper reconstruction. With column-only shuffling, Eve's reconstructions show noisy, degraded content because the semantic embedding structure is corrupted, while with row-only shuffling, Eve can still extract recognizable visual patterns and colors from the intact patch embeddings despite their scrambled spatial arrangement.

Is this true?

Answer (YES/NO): NO